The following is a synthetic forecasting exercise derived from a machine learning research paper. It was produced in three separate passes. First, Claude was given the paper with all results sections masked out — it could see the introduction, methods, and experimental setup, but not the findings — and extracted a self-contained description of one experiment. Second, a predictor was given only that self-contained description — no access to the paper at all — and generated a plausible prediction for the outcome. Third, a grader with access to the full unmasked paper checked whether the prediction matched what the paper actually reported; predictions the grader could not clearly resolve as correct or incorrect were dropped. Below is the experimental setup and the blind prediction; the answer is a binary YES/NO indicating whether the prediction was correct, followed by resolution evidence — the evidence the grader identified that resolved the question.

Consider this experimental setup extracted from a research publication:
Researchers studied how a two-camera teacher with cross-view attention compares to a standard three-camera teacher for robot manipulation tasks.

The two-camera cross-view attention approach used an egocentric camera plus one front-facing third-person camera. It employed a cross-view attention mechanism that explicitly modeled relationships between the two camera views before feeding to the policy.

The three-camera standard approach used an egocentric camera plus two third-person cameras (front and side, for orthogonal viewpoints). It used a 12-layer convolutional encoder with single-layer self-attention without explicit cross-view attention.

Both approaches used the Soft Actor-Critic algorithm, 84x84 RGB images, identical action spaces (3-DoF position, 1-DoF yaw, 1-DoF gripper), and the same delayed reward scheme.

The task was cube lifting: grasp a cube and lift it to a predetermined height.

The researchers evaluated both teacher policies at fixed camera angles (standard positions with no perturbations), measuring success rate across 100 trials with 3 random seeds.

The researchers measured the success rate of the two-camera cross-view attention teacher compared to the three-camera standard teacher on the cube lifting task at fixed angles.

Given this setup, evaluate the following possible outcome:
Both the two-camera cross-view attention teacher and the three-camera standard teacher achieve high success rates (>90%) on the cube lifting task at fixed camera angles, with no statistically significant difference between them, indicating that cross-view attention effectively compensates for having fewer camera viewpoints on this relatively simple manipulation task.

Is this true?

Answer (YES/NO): YES